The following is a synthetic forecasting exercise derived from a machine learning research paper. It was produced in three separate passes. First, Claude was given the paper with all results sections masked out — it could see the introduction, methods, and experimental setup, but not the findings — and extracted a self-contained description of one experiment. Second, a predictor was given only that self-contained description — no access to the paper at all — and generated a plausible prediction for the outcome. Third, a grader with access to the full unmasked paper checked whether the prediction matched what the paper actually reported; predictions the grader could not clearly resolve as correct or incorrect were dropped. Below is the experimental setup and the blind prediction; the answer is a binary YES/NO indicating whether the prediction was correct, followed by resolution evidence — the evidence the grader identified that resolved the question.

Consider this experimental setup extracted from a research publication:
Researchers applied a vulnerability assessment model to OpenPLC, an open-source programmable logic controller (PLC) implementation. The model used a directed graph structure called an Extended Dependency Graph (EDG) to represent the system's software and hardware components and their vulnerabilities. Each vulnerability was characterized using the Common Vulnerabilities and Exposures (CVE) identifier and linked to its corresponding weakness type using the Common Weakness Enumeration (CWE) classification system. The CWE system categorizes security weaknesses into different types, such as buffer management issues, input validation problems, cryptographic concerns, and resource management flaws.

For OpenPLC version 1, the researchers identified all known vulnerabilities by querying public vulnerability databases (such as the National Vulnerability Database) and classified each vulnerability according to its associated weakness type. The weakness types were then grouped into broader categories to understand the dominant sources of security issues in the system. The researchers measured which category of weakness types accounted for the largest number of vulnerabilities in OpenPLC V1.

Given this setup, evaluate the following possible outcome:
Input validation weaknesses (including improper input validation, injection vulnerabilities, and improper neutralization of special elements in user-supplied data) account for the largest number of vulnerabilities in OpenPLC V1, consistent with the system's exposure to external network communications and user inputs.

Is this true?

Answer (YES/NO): NO